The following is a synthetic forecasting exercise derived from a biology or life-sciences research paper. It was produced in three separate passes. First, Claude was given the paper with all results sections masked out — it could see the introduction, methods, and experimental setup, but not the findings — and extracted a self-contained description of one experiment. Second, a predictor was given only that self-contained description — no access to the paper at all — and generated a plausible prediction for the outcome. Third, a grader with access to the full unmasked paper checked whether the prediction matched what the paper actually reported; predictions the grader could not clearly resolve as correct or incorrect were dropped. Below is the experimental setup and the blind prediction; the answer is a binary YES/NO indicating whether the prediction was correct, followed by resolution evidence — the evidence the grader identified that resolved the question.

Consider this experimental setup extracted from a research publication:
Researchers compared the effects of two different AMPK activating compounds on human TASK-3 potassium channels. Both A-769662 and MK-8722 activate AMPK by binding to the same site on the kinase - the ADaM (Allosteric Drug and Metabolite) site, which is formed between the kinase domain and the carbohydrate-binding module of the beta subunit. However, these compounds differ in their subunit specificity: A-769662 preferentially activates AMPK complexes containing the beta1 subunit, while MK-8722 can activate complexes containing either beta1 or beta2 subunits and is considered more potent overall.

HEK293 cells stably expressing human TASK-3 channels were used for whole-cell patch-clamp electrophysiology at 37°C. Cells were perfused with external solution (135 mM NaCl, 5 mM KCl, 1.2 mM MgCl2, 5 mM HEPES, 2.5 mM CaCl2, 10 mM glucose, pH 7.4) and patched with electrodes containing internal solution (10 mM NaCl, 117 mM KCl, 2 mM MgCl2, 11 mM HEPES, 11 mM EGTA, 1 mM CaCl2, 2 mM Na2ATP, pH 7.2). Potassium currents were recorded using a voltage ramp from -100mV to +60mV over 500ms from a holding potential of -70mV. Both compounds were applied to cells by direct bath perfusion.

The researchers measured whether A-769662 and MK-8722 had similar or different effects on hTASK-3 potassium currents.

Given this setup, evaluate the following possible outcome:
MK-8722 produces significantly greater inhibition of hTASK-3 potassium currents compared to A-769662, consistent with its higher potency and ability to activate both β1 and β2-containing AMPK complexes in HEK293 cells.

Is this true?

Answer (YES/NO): NO